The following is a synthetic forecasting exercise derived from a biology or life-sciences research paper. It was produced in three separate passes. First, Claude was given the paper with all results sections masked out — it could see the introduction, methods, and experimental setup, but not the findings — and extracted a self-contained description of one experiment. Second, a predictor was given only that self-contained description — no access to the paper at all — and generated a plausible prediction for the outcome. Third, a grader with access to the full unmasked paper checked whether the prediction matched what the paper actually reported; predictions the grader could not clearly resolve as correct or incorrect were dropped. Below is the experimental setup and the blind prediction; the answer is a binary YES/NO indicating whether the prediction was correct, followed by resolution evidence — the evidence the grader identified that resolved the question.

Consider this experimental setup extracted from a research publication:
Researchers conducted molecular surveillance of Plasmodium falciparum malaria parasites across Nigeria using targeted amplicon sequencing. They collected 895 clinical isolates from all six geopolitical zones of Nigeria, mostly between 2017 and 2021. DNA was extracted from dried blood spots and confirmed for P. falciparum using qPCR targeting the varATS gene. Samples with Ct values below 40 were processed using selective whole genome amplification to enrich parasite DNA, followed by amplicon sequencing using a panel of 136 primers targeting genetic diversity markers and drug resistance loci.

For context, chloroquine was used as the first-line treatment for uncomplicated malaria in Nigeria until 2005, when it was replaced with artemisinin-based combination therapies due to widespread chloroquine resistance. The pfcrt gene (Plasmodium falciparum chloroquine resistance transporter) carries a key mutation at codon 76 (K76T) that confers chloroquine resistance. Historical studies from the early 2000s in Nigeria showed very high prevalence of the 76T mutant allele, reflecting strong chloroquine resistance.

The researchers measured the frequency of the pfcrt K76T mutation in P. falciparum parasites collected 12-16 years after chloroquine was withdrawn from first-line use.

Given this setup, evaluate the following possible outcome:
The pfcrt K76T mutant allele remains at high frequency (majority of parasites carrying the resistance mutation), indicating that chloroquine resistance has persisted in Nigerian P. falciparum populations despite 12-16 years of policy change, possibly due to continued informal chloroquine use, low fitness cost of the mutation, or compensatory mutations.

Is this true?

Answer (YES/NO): NO